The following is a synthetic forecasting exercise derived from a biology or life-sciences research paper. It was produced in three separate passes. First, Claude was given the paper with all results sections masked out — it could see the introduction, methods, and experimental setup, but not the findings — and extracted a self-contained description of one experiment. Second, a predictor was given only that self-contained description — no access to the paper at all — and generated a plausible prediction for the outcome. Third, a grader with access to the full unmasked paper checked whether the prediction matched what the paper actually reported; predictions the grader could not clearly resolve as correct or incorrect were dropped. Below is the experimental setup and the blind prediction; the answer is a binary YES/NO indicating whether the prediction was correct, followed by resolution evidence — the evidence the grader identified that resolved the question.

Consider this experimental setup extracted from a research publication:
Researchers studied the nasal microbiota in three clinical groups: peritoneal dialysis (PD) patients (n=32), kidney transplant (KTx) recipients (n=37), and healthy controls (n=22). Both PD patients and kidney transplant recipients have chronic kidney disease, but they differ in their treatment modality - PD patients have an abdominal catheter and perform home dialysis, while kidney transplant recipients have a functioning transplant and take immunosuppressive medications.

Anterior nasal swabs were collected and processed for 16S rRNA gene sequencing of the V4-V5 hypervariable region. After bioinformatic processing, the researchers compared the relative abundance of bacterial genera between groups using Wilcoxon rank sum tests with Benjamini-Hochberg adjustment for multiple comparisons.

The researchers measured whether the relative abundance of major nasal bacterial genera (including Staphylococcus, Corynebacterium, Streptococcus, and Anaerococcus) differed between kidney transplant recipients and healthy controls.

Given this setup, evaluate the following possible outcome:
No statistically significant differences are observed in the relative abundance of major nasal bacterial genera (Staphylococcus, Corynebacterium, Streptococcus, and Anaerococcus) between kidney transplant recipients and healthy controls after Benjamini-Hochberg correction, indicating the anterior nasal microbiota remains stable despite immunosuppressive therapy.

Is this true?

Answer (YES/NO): YES